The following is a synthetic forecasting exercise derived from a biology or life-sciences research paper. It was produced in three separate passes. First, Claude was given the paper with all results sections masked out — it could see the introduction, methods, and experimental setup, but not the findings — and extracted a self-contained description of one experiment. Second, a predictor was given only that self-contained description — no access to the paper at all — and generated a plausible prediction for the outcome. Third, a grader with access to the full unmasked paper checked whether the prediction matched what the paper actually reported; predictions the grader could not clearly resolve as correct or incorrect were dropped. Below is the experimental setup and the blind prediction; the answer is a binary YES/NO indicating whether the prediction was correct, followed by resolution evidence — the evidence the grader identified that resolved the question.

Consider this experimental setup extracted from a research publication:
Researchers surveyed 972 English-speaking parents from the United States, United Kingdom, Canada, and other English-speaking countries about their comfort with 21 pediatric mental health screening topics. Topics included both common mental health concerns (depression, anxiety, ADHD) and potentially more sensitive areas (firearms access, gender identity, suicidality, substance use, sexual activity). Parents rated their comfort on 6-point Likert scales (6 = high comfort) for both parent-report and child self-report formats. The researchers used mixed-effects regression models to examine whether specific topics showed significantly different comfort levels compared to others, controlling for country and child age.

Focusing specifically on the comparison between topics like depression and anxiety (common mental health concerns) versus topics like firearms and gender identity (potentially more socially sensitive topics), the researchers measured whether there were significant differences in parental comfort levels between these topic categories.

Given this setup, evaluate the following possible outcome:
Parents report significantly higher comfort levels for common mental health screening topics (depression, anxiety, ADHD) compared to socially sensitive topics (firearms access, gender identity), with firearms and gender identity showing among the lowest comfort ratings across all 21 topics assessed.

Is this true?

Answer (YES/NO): YES